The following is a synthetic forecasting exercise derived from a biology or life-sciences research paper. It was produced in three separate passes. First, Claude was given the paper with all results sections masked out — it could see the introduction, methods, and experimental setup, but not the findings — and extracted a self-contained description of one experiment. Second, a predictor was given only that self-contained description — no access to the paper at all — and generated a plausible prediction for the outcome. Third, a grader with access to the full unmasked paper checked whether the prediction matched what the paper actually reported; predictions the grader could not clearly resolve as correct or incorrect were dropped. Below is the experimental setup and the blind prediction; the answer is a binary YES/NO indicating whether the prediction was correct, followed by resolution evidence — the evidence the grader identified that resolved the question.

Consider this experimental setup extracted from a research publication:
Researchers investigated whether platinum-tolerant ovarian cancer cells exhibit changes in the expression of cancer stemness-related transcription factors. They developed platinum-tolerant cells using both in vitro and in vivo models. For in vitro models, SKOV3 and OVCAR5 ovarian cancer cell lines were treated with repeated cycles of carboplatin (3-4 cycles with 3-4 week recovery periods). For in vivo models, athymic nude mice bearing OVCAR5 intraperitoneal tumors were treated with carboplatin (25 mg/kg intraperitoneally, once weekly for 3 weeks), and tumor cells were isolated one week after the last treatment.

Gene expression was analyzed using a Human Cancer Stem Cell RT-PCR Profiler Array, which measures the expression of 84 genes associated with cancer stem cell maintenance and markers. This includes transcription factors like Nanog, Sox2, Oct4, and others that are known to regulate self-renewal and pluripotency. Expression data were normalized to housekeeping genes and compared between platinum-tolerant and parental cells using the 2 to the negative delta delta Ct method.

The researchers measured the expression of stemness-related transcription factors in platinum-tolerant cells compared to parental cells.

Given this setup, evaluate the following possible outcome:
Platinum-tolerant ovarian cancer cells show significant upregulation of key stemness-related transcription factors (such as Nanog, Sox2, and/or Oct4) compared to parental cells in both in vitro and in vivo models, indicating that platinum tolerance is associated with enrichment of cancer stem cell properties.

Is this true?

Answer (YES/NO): YES